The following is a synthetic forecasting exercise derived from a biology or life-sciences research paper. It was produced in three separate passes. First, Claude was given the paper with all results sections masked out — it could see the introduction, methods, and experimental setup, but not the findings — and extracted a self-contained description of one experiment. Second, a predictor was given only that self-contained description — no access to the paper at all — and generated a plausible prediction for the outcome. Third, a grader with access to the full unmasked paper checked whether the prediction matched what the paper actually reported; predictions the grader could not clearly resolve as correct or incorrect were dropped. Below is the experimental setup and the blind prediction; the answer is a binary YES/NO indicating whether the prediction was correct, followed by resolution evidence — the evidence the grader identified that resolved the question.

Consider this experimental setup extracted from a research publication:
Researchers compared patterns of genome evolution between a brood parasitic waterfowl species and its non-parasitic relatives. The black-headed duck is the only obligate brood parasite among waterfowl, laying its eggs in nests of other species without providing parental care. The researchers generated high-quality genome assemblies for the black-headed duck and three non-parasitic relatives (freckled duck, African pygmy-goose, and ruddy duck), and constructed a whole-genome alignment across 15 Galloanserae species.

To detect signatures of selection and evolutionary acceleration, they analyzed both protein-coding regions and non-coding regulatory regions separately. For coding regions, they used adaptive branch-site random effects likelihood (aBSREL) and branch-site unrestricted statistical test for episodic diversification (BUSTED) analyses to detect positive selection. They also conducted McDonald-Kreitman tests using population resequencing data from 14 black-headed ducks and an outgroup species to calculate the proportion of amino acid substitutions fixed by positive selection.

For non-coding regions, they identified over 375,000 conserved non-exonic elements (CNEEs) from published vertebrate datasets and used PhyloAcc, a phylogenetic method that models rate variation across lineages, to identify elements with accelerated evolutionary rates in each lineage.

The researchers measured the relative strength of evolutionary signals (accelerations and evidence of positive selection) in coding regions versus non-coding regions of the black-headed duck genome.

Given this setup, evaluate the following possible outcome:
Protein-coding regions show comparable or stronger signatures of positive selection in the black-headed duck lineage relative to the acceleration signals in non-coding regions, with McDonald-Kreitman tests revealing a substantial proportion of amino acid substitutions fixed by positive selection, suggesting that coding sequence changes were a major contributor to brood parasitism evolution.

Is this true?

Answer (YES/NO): NO